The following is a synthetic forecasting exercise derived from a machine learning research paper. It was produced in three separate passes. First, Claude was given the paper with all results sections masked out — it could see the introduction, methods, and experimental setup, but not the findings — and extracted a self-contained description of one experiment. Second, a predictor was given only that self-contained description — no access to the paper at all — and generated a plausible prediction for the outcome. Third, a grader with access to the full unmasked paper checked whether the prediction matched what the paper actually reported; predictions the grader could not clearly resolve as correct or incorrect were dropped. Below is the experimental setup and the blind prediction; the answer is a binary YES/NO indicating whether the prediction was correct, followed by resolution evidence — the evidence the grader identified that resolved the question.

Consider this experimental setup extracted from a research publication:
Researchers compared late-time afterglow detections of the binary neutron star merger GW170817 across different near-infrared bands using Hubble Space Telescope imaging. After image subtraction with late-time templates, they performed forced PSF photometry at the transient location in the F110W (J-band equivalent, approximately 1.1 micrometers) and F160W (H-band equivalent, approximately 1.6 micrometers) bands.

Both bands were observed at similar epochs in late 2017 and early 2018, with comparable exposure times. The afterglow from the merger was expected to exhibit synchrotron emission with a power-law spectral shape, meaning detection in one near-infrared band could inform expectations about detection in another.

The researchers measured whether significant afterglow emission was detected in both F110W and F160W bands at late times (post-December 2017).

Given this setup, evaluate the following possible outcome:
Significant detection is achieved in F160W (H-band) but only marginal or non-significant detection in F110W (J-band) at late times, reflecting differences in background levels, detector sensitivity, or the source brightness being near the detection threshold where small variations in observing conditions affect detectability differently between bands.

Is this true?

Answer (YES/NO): NO